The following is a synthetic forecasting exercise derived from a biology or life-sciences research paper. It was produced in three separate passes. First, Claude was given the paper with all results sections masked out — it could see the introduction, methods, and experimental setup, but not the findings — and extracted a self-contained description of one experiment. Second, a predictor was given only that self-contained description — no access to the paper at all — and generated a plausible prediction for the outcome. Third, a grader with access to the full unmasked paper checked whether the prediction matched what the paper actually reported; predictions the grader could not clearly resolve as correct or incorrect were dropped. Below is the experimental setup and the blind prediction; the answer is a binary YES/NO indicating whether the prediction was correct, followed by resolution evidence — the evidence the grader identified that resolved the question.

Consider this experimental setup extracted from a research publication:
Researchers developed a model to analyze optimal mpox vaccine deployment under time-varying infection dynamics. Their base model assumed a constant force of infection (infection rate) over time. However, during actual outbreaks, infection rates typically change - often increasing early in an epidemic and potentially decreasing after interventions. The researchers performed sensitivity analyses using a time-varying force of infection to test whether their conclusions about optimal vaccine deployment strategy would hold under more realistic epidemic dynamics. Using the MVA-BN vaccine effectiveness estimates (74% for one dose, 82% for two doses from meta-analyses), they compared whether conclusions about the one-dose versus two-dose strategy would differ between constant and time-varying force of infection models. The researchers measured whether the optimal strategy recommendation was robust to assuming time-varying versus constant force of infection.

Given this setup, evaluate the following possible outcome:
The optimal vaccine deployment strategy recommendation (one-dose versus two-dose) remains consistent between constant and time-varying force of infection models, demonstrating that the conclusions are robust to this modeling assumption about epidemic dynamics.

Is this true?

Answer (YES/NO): YES